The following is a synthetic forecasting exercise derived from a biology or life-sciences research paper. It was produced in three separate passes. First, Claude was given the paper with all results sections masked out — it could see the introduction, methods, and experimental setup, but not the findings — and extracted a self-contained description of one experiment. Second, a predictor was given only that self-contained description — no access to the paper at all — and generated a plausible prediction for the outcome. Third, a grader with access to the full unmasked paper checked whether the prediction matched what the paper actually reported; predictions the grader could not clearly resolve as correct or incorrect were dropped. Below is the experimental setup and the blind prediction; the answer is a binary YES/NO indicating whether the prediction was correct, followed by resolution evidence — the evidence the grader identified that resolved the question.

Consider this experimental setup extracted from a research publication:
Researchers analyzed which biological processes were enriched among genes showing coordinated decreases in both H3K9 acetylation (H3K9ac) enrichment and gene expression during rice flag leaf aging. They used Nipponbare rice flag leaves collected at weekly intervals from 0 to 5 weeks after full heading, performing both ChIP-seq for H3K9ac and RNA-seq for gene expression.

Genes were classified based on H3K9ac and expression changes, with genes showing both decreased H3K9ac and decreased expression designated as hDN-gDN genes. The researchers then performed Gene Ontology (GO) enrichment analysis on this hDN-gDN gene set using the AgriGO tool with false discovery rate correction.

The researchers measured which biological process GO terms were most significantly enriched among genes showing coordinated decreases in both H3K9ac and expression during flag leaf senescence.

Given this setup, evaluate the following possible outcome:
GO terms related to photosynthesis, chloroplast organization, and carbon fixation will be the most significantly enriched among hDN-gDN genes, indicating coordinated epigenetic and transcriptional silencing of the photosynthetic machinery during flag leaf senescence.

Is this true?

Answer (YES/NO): NO